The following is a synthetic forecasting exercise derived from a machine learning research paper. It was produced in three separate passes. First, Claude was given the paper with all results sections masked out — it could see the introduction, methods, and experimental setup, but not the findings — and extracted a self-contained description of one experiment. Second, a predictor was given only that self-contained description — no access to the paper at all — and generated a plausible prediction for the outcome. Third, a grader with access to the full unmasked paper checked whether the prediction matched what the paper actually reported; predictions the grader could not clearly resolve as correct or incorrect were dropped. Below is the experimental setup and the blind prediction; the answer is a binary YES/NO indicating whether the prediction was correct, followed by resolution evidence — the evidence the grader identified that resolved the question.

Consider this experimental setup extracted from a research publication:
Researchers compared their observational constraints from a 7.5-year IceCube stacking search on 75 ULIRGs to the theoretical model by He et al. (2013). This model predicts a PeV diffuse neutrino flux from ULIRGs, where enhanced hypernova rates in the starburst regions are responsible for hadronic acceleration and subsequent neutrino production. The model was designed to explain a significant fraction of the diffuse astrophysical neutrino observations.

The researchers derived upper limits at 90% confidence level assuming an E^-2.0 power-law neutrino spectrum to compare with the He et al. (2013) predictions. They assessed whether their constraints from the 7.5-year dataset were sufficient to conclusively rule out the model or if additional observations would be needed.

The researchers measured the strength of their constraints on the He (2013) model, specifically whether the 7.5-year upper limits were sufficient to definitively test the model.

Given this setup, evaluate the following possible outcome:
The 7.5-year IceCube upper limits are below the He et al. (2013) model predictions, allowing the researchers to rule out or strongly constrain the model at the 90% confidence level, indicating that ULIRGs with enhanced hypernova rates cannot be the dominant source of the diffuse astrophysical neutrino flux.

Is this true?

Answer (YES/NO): NO